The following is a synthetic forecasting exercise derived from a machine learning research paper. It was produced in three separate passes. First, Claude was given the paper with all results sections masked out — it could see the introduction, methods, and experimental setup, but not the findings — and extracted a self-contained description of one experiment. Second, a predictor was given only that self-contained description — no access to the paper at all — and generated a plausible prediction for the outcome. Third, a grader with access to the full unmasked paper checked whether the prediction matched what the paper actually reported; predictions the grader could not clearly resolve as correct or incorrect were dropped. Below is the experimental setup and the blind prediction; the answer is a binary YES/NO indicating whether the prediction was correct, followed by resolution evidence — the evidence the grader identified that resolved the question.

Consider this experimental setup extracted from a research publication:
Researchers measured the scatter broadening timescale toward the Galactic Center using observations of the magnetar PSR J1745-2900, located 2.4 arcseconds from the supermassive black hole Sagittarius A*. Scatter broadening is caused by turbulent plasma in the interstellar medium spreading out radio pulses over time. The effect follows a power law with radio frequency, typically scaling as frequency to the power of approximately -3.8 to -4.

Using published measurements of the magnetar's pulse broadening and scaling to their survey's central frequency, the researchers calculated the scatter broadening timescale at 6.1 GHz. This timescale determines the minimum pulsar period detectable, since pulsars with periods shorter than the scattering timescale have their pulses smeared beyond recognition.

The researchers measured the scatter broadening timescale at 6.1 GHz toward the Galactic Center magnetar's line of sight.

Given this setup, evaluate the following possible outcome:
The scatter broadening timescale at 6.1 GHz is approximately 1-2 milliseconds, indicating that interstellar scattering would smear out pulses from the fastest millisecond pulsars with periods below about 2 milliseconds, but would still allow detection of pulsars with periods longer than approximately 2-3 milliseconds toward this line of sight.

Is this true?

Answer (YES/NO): YES